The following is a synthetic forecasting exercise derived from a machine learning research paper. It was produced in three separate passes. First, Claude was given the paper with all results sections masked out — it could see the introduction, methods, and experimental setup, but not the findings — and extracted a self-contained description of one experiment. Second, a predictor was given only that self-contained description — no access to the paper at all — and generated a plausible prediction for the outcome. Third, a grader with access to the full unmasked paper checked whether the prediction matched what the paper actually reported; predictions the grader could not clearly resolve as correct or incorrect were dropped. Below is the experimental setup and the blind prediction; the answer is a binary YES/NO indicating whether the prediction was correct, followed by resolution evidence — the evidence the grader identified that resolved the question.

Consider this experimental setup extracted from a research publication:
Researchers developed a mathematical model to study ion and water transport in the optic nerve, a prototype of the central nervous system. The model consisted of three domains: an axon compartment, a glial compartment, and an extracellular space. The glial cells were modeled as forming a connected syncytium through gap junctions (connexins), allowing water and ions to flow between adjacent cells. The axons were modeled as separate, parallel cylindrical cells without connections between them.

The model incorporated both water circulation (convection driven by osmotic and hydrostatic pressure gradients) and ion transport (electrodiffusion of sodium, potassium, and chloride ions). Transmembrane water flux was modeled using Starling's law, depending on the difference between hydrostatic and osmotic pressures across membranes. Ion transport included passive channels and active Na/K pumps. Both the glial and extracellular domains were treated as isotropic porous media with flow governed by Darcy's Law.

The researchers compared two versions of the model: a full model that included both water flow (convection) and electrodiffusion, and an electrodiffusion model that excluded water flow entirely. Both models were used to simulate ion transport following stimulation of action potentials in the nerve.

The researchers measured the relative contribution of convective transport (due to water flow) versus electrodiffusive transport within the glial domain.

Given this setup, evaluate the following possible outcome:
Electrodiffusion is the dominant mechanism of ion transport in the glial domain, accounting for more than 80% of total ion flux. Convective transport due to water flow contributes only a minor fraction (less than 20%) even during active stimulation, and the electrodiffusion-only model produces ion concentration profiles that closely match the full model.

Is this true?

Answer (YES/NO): NO